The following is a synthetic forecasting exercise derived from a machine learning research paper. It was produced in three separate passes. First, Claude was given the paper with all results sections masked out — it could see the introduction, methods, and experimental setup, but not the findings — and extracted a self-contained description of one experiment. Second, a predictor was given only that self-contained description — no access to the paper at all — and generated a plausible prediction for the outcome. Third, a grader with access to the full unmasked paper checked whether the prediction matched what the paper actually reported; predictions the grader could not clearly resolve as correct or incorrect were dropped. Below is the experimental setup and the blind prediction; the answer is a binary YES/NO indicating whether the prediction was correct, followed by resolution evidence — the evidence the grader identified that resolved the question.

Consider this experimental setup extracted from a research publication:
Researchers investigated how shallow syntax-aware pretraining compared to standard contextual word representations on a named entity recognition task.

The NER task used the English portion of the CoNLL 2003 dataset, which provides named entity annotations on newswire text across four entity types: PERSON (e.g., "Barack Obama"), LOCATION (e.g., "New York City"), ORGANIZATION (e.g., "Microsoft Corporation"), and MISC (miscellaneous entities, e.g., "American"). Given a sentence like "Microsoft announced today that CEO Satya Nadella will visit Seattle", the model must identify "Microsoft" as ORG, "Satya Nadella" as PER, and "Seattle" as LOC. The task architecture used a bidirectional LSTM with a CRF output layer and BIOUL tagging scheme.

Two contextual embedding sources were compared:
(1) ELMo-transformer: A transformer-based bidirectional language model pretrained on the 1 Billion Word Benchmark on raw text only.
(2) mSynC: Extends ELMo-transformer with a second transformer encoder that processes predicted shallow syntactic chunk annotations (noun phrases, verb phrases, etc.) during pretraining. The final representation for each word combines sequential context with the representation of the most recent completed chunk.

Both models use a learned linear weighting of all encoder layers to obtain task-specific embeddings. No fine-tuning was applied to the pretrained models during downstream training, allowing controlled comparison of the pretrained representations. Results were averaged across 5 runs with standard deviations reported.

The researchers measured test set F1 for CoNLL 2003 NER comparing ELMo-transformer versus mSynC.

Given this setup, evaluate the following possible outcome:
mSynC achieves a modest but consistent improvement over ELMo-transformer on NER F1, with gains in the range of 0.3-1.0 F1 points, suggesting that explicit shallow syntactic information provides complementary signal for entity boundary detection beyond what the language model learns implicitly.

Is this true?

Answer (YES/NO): NO